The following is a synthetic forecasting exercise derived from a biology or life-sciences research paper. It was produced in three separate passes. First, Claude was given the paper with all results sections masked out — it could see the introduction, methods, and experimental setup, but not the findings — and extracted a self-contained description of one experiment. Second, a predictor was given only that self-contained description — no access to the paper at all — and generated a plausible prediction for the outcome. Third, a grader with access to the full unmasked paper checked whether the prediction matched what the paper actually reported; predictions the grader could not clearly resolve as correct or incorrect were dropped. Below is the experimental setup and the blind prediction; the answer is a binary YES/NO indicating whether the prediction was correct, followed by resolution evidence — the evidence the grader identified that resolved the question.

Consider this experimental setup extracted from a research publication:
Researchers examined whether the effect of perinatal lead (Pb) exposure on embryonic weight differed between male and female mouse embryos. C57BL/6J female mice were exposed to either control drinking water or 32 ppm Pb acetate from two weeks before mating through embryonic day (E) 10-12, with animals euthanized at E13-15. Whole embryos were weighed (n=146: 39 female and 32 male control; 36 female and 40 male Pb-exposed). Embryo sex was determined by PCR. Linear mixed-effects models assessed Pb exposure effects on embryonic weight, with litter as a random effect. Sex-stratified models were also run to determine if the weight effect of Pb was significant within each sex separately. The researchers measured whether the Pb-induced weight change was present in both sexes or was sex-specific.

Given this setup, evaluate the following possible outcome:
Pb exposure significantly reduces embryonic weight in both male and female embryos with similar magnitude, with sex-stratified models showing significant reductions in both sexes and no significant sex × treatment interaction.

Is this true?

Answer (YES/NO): NO